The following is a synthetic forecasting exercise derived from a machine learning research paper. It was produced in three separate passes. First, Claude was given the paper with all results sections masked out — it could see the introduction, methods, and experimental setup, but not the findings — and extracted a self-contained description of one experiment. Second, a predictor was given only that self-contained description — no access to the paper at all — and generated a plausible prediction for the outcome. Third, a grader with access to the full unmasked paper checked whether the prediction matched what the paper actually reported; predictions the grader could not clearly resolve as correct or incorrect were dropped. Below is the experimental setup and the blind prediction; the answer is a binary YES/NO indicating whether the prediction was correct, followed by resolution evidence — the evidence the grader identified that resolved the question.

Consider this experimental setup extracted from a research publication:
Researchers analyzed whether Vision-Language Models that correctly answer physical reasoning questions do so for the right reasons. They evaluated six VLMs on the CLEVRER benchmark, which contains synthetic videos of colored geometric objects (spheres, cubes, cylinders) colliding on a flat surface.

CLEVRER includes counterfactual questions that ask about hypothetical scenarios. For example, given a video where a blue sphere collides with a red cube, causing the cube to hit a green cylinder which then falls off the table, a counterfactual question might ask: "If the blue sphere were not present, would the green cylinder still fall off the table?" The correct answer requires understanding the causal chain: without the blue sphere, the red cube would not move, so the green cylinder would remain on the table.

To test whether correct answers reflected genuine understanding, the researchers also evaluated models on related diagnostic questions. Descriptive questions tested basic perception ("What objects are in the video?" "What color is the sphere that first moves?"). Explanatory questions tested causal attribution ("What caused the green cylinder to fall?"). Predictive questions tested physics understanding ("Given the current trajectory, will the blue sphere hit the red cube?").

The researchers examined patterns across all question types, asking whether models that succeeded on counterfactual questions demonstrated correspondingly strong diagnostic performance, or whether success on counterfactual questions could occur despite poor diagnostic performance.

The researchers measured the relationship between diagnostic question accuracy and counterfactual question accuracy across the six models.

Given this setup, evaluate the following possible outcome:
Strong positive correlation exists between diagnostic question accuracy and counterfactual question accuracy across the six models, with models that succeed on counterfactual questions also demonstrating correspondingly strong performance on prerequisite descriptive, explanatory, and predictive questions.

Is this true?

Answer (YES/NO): NO